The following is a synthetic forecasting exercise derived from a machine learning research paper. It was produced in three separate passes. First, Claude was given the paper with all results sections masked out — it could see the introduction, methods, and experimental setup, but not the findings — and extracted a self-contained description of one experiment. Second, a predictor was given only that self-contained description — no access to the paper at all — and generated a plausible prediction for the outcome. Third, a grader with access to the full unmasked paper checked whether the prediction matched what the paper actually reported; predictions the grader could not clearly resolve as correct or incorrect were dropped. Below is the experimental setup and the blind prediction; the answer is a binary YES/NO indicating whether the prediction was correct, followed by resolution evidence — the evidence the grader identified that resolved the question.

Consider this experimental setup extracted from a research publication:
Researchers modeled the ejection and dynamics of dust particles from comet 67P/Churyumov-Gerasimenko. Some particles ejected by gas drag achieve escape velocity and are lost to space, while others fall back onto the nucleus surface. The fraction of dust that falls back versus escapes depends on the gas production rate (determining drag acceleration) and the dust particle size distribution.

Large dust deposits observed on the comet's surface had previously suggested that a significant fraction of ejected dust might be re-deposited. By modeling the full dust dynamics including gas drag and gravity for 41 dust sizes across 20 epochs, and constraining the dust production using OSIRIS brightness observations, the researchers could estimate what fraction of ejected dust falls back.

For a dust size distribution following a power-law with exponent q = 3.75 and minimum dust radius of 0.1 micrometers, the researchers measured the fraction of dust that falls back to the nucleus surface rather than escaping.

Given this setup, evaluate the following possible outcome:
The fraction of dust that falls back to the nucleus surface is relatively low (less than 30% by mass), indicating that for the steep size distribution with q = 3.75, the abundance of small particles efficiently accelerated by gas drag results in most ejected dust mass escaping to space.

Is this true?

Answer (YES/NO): YES